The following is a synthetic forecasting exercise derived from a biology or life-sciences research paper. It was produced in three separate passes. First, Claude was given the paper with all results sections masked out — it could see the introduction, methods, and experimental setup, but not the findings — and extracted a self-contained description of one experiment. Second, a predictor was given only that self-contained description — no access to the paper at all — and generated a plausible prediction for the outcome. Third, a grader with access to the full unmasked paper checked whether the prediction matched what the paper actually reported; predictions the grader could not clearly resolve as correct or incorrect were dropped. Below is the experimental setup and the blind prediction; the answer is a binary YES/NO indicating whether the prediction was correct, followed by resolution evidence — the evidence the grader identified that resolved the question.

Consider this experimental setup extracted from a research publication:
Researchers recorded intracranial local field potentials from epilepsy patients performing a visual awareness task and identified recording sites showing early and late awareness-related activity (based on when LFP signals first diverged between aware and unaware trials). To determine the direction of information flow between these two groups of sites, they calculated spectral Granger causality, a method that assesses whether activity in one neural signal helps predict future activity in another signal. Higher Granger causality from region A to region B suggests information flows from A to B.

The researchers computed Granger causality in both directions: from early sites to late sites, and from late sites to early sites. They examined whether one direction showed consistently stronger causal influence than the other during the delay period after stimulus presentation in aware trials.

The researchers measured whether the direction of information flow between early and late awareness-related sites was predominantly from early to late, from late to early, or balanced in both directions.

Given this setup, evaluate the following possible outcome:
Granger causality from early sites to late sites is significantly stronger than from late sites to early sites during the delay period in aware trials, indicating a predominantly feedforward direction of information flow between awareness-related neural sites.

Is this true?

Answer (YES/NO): YES